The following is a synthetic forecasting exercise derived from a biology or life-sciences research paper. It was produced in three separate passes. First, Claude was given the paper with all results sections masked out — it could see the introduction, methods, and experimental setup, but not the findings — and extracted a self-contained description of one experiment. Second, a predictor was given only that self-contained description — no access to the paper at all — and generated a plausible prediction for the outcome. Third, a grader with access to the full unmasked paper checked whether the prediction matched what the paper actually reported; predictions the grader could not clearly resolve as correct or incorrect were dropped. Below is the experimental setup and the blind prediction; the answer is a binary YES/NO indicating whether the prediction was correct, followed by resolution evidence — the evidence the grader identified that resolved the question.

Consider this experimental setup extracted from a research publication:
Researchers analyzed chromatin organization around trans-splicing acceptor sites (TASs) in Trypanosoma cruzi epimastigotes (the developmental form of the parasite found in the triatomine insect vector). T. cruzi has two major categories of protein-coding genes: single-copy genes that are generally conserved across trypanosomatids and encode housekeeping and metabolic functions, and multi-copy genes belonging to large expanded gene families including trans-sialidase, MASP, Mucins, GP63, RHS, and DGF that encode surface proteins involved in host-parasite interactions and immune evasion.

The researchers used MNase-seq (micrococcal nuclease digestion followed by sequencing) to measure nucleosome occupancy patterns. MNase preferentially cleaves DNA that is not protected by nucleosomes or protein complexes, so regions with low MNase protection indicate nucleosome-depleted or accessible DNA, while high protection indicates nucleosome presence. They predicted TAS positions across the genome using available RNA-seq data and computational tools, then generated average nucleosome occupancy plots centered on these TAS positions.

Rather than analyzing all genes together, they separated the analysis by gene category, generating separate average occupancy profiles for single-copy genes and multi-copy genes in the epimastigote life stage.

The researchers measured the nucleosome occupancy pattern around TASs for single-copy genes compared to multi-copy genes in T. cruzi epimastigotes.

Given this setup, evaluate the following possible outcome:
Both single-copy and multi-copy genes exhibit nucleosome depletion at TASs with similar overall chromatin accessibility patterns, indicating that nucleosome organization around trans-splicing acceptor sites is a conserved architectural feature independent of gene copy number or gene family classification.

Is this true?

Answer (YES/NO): NO